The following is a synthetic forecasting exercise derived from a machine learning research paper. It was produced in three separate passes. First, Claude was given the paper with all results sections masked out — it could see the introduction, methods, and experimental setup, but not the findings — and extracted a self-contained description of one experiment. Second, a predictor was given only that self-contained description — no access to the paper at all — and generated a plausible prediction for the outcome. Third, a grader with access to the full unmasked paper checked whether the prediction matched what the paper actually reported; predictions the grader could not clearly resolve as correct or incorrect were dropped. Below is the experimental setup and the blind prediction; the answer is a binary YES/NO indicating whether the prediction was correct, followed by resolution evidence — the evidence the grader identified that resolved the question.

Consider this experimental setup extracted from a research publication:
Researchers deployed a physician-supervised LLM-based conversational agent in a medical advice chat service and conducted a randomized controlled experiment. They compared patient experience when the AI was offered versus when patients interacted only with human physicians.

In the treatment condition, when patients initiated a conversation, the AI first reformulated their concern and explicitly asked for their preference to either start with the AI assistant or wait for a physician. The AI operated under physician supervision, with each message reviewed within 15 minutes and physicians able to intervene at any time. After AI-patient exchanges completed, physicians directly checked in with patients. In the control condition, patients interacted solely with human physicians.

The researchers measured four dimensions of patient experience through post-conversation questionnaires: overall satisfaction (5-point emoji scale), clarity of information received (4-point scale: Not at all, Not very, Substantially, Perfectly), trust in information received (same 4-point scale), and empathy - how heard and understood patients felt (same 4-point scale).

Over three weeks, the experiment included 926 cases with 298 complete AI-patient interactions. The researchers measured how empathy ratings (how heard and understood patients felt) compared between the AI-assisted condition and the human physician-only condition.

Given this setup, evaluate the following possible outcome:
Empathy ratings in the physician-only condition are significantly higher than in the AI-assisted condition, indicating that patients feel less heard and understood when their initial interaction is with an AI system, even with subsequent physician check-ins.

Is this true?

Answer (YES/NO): NO